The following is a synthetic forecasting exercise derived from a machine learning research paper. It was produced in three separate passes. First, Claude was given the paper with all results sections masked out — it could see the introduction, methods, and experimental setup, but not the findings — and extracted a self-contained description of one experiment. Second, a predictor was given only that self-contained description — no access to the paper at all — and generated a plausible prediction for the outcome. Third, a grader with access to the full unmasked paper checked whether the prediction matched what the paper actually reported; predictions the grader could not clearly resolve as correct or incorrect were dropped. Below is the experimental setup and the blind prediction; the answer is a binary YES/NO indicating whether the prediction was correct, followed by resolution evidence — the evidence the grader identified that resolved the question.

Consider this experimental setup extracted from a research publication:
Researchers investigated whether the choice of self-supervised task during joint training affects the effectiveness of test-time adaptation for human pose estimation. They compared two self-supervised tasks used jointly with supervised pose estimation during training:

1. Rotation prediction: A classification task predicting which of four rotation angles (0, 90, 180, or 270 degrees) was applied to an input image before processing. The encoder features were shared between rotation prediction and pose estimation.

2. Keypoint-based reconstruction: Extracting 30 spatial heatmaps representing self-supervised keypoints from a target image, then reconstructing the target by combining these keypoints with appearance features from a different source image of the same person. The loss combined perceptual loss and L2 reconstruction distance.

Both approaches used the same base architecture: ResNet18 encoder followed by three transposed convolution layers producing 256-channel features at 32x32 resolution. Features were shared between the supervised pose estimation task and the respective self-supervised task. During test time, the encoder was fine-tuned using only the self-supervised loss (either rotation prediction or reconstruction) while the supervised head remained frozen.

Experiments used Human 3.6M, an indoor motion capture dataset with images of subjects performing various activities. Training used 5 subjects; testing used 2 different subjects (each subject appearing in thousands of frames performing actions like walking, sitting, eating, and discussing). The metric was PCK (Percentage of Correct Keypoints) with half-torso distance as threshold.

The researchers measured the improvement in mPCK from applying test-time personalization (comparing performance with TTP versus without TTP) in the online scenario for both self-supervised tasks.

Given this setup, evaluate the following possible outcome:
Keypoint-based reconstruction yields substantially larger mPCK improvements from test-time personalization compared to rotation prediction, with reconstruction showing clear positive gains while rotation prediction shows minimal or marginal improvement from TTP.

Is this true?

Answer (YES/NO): YES